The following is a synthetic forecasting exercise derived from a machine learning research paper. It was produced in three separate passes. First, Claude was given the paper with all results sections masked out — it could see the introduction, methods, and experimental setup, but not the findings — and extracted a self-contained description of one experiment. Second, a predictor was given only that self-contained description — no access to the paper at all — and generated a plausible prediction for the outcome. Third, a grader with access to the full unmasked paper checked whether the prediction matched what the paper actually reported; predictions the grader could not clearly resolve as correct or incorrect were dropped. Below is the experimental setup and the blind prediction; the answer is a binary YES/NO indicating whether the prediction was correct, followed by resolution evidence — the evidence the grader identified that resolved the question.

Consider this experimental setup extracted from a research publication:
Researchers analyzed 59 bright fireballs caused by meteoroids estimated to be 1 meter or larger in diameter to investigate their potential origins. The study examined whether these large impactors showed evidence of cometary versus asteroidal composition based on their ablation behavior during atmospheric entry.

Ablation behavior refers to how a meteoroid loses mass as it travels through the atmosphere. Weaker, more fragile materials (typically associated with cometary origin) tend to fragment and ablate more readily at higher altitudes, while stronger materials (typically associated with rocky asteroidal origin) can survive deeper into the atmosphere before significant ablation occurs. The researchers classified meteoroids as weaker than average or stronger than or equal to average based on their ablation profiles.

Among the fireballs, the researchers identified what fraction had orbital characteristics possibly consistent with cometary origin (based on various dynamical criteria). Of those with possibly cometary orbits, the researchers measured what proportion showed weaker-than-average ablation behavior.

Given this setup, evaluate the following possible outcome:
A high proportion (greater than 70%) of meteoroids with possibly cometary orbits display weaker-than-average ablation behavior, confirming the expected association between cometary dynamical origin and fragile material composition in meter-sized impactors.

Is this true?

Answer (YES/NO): NO